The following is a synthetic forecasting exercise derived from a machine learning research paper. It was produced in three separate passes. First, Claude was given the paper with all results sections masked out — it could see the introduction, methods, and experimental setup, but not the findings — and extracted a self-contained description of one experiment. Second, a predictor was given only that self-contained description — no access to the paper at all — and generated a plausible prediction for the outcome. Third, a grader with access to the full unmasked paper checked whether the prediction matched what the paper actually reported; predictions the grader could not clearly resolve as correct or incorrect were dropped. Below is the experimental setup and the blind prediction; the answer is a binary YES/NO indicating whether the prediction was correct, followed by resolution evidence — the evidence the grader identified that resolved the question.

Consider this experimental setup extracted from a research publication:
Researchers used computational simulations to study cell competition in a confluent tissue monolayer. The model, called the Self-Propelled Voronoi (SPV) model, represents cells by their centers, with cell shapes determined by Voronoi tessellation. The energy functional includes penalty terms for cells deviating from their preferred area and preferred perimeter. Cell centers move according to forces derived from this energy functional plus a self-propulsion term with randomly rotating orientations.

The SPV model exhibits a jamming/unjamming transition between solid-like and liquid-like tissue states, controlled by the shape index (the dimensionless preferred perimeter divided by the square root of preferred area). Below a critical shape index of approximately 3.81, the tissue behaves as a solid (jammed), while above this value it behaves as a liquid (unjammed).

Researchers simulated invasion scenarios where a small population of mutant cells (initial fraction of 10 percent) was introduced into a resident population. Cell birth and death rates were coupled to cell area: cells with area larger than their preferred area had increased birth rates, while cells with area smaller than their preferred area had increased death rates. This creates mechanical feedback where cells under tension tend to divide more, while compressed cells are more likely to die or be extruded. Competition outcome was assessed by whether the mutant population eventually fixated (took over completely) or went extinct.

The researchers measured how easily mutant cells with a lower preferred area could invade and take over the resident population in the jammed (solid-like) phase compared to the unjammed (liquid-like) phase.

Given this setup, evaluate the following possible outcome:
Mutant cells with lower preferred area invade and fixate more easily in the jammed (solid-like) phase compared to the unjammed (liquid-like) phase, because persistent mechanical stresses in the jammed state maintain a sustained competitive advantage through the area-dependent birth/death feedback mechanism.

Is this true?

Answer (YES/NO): YES